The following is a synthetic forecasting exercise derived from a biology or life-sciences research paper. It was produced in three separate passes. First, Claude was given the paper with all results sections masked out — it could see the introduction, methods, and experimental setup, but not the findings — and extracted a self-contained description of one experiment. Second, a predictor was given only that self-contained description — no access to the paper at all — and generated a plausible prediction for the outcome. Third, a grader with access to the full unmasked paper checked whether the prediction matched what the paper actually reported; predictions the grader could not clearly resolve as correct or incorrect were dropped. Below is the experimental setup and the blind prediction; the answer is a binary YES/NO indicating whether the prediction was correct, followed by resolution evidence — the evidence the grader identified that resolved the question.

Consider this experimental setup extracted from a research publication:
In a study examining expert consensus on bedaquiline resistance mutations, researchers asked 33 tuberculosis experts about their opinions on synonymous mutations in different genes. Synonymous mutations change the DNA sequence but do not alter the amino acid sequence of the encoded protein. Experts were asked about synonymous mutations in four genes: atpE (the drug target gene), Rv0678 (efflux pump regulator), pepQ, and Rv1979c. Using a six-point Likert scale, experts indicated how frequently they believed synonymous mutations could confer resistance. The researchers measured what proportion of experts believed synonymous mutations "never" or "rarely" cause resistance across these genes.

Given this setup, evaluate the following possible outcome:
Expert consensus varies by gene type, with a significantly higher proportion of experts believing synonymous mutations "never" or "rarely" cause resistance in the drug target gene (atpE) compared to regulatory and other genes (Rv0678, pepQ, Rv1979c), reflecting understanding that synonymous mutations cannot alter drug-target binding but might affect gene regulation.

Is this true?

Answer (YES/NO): NO